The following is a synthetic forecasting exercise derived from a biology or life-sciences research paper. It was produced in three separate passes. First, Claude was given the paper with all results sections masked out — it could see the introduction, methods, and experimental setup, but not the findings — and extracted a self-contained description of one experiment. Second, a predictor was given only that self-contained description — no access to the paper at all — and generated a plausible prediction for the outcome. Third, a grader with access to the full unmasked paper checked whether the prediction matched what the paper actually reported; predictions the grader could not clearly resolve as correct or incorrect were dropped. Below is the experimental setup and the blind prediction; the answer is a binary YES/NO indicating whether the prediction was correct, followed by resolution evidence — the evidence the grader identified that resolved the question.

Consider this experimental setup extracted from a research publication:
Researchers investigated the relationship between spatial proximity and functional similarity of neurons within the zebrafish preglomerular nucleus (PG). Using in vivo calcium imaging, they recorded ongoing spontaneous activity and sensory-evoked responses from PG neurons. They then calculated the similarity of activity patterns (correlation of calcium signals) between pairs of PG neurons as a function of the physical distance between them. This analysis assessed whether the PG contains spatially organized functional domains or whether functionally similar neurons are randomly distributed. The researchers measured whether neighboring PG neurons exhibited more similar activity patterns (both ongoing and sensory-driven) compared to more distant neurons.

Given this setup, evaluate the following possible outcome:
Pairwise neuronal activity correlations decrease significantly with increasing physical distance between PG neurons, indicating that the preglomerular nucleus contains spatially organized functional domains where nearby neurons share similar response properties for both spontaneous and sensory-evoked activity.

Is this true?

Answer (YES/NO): YES